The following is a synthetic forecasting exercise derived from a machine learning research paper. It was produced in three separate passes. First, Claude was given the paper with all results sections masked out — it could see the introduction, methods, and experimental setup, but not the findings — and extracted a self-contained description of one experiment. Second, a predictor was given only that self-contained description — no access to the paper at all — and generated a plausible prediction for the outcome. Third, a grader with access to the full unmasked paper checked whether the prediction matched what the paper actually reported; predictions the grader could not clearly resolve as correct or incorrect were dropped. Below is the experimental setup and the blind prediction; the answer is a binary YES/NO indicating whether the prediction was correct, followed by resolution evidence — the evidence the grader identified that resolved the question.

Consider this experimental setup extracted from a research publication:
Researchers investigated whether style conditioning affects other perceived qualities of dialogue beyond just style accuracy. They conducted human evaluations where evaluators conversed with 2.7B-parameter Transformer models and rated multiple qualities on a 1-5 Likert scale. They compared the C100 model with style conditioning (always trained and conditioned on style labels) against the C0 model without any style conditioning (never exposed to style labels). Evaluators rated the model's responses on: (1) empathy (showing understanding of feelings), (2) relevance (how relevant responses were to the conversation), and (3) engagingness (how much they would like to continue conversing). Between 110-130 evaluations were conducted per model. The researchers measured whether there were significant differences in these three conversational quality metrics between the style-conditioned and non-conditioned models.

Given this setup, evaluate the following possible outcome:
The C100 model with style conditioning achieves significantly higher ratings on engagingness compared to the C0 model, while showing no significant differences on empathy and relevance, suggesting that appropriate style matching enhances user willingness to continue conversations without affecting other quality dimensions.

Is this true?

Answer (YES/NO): NO